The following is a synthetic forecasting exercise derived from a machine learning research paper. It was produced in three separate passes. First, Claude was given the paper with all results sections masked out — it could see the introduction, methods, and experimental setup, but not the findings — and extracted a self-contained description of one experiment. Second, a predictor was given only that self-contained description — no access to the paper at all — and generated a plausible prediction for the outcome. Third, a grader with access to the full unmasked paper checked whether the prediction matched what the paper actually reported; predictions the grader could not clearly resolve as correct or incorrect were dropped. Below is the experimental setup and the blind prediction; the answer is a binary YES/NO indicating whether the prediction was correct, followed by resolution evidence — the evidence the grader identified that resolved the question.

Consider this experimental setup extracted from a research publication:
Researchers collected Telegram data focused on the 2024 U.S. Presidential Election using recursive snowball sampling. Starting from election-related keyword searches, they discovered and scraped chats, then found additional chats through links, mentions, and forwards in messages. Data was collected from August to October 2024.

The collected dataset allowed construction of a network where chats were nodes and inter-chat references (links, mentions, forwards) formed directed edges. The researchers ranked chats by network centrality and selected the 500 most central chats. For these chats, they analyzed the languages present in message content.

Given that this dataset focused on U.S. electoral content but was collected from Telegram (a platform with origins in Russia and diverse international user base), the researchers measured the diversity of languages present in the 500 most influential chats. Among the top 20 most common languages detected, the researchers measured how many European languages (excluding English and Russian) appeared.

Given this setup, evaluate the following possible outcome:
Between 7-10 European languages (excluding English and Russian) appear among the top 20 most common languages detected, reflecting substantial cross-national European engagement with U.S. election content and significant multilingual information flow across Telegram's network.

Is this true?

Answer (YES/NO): NO